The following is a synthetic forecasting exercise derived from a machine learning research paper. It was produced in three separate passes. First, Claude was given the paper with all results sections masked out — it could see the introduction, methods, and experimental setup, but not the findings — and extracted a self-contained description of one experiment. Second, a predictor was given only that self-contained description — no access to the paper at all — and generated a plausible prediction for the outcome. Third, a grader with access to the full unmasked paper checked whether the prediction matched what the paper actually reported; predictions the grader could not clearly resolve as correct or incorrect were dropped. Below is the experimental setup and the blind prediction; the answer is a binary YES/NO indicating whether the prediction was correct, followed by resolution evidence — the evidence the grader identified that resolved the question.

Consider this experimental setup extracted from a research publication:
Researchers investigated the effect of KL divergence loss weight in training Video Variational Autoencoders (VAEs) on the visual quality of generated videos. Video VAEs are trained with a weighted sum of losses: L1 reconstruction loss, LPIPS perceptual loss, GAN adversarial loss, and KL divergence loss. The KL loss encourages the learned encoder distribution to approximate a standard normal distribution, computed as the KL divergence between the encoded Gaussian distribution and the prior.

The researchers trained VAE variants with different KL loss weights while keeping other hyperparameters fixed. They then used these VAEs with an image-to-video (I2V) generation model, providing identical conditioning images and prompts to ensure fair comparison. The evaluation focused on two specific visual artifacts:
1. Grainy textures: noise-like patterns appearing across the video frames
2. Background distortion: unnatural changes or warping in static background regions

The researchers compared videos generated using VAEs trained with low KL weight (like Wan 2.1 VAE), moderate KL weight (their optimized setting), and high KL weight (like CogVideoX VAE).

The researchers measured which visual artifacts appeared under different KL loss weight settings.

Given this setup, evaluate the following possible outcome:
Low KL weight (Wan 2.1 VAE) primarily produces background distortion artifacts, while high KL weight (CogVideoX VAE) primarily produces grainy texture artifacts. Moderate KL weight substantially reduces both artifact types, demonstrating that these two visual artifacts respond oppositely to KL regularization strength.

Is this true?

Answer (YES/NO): NO